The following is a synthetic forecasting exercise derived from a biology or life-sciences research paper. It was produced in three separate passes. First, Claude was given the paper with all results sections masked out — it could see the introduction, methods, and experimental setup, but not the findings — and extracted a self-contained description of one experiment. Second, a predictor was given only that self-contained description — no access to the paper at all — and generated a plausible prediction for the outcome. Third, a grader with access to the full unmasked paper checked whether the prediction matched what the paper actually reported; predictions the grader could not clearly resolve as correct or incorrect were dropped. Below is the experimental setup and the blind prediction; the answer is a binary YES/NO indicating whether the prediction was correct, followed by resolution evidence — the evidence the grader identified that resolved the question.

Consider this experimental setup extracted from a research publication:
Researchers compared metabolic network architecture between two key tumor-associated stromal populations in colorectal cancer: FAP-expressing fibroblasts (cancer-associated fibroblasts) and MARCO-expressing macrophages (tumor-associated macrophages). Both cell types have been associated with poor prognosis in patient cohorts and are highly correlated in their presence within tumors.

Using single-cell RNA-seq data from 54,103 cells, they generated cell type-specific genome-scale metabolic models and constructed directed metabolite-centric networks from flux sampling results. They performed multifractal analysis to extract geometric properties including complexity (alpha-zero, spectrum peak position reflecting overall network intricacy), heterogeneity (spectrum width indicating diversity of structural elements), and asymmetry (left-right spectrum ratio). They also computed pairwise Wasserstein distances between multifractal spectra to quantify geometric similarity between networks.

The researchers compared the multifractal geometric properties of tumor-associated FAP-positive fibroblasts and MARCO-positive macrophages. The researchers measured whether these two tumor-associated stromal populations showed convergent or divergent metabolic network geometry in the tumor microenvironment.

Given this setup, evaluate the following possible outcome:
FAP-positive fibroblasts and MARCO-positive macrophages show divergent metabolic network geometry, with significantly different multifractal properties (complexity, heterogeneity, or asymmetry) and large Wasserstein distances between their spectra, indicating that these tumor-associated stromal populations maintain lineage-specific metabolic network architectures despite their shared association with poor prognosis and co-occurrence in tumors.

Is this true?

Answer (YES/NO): YES